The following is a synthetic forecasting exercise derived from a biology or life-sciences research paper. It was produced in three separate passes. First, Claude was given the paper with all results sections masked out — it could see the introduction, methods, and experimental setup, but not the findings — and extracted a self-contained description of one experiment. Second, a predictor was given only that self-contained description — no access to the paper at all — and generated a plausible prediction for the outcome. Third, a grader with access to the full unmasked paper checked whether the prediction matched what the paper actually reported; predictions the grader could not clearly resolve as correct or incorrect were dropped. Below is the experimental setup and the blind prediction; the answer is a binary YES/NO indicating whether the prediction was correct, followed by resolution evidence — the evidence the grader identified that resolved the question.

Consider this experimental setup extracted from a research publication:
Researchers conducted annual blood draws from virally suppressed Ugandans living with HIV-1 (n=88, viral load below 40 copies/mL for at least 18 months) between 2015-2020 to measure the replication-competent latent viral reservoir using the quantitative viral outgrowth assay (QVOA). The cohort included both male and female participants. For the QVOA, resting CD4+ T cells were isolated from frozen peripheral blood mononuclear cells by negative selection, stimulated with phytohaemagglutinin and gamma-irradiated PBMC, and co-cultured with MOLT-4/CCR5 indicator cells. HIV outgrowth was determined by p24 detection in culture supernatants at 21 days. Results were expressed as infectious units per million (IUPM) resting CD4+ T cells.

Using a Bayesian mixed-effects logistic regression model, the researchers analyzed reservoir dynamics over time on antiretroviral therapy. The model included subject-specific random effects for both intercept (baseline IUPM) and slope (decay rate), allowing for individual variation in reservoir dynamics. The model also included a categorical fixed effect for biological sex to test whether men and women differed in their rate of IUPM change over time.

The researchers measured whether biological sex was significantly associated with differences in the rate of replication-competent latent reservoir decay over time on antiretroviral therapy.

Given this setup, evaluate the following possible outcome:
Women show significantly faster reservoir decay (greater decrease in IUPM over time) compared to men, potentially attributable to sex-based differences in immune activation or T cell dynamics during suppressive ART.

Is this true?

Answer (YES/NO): NO